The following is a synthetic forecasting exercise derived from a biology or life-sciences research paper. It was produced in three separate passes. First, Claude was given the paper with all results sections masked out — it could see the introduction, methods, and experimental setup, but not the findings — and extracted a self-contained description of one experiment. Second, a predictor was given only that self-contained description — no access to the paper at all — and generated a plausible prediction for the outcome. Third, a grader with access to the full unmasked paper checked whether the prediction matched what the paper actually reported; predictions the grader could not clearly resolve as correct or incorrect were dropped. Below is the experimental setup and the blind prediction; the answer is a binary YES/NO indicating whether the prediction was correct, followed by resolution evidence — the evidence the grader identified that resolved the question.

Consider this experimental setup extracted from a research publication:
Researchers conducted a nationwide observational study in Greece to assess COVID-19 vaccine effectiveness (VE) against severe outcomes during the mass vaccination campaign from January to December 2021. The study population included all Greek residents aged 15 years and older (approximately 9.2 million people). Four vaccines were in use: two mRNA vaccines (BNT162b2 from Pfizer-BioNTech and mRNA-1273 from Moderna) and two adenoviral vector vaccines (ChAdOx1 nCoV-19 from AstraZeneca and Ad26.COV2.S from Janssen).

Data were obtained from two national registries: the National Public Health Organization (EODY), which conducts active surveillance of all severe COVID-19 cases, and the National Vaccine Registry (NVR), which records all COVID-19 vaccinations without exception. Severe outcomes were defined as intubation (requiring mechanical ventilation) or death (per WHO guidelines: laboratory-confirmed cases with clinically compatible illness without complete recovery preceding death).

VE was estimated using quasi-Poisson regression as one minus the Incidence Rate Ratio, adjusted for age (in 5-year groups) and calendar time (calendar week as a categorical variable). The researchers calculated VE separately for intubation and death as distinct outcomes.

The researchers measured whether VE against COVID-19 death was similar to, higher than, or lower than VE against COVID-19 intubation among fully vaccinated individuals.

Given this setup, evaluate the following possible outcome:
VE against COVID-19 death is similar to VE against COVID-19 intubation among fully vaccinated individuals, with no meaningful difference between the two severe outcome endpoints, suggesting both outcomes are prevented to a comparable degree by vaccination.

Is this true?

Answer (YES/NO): YES